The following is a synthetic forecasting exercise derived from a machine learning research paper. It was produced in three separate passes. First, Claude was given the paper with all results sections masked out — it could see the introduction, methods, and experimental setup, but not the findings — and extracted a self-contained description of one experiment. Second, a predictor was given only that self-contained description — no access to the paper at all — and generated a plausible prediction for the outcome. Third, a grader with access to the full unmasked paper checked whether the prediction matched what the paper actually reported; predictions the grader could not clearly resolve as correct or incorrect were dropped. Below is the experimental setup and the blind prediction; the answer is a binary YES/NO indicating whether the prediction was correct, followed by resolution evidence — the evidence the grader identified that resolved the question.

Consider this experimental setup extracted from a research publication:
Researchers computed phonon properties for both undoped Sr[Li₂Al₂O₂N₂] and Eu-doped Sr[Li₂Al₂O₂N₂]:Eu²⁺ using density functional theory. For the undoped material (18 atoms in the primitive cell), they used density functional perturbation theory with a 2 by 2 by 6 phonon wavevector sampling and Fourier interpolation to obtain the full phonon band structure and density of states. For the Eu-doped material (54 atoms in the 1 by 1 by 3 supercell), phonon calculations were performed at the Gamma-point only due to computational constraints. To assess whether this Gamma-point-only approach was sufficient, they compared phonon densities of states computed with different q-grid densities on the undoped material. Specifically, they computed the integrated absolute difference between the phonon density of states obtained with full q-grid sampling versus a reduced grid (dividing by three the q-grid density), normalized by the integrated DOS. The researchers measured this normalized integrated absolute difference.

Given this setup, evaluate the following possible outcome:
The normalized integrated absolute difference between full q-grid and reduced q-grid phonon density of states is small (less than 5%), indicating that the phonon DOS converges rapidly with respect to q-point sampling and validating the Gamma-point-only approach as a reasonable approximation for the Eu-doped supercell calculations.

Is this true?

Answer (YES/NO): YES